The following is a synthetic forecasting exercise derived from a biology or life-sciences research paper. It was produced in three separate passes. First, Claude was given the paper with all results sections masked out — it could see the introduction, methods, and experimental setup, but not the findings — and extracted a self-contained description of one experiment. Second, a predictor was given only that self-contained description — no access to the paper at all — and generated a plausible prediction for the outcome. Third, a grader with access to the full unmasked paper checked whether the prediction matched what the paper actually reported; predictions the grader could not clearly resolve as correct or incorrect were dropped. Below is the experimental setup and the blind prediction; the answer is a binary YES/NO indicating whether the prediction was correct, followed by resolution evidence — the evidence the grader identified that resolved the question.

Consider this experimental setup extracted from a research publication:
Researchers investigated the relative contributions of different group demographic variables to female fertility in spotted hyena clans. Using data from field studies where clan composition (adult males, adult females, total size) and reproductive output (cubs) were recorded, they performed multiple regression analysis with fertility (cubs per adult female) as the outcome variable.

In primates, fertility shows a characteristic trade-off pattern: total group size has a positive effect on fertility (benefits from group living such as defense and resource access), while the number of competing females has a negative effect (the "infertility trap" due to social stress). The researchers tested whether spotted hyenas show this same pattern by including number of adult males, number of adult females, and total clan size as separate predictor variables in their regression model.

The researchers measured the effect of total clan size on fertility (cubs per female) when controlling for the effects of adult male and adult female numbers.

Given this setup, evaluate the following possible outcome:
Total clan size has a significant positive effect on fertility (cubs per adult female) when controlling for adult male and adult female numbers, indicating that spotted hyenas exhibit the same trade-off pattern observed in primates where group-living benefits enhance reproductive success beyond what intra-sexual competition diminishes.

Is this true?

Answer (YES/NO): NO